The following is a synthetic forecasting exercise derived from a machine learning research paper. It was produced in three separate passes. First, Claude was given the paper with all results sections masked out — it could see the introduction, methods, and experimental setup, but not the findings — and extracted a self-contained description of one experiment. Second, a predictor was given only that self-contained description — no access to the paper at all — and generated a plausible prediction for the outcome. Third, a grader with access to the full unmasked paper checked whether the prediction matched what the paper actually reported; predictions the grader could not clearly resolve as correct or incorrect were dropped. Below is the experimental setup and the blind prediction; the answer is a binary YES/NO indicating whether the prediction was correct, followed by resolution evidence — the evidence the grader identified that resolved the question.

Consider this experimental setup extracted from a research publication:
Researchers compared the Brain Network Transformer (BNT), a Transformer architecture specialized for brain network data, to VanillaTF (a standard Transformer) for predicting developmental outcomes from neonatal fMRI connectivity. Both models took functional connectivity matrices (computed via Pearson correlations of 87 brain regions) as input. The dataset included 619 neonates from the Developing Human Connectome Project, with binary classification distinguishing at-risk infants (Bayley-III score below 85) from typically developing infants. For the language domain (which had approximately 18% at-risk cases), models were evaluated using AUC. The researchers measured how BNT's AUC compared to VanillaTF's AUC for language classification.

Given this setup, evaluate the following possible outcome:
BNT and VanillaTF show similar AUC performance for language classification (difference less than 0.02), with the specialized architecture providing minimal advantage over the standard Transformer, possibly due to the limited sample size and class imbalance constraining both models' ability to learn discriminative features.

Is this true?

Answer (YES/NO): NO